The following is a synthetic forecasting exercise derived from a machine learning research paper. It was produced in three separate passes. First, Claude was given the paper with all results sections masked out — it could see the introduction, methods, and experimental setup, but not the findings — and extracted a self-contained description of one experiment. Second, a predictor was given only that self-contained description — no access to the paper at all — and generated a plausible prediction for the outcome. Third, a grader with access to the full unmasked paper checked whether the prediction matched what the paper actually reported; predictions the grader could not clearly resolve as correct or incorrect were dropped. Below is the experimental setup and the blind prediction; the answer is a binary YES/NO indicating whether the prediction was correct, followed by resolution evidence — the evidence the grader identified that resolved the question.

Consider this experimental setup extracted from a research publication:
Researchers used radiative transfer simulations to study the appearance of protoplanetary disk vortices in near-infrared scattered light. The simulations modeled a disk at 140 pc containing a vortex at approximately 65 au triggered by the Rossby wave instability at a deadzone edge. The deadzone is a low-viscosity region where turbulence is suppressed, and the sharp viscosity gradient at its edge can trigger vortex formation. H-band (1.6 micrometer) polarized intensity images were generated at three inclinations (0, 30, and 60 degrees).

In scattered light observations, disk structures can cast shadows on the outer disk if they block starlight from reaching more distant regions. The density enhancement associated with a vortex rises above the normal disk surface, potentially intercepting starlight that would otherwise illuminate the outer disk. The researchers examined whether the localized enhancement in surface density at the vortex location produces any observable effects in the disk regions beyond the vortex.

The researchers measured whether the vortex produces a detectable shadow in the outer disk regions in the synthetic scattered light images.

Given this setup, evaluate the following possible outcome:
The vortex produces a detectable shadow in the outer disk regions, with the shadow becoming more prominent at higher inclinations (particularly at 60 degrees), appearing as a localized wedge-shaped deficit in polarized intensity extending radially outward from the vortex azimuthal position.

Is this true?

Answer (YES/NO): NO